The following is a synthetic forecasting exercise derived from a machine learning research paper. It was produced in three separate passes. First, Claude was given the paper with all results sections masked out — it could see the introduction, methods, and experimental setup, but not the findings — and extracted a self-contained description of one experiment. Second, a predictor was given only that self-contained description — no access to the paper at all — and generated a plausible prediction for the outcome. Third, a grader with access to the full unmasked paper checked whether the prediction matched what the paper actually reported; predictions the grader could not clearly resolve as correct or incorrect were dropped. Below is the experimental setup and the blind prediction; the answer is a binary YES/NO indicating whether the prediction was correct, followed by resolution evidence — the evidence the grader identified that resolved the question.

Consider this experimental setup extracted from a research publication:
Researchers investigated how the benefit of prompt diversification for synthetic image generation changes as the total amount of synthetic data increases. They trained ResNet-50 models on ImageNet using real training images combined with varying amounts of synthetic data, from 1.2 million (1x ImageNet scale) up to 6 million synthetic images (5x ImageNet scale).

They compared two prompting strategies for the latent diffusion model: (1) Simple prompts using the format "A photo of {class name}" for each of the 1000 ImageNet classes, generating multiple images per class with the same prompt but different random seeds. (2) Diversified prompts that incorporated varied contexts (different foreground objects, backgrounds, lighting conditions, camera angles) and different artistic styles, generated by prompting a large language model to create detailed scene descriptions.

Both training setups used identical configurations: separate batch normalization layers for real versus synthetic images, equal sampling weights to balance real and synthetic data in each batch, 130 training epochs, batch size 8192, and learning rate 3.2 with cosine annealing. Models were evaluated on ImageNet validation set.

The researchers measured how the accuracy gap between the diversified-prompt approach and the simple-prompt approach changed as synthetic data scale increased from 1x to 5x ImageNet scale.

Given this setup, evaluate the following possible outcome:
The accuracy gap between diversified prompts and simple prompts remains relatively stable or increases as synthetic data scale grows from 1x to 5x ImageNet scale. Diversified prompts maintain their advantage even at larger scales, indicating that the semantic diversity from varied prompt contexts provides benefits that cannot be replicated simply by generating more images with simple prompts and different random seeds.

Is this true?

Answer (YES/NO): YES